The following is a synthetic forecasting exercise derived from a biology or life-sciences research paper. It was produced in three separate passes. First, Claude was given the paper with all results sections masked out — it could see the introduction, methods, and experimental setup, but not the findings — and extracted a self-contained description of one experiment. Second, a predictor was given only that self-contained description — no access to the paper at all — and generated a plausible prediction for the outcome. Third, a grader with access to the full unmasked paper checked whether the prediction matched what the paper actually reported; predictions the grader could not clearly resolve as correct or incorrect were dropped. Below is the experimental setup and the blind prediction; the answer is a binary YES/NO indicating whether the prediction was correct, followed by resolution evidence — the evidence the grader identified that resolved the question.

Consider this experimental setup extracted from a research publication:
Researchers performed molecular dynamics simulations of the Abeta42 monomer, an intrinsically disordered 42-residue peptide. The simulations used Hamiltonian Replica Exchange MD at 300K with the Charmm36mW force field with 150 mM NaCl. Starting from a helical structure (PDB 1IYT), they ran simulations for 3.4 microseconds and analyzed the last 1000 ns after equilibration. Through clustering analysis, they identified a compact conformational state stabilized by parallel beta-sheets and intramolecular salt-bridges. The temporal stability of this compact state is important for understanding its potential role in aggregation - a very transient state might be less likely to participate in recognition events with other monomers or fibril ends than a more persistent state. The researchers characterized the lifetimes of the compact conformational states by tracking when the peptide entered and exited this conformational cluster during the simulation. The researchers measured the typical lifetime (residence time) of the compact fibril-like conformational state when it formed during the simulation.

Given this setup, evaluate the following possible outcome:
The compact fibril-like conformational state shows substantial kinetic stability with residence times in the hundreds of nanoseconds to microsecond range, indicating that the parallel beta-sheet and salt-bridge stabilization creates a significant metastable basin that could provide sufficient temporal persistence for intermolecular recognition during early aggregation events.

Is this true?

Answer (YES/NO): YES